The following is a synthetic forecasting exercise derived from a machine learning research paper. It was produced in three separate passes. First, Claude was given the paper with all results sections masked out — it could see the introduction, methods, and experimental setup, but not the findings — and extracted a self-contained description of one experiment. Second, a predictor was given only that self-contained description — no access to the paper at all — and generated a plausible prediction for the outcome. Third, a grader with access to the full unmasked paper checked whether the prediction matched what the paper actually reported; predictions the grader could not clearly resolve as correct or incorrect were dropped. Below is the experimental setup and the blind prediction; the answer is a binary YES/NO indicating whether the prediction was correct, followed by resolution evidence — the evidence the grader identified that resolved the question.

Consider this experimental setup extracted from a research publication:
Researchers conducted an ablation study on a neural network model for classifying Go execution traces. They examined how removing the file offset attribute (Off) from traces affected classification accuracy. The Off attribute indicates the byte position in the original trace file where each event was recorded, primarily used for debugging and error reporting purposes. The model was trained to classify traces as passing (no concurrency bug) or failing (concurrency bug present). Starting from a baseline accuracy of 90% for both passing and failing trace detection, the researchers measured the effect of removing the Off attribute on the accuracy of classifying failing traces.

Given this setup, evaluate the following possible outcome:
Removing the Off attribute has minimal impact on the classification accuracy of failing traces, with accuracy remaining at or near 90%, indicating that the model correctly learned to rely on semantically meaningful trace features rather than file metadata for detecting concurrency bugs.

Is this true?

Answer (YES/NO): YES